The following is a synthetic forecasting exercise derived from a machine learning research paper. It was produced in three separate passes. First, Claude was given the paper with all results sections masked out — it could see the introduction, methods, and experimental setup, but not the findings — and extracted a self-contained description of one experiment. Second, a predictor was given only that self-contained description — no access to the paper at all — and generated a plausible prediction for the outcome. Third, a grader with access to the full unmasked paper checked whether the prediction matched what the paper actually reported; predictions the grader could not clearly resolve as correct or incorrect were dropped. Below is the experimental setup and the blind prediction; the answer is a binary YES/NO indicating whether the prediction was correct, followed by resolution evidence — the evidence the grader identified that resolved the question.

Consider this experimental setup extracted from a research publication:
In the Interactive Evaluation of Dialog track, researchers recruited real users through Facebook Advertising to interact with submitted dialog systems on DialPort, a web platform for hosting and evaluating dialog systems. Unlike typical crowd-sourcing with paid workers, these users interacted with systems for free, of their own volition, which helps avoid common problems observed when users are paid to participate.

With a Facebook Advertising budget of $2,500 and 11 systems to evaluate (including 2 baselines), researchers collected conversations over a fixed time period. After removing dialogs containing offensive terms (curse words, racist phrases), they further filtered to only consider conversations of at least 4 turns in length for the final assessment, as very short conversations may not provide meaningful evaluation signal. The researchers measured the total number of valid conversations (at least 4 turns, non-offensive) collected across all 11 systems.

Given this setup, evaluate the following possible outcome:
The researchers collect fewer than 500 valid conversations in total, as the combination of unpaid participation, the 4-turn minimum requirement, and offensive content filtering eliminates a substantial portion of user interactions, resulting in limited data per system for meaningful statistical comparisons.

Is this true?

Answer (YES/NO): NO